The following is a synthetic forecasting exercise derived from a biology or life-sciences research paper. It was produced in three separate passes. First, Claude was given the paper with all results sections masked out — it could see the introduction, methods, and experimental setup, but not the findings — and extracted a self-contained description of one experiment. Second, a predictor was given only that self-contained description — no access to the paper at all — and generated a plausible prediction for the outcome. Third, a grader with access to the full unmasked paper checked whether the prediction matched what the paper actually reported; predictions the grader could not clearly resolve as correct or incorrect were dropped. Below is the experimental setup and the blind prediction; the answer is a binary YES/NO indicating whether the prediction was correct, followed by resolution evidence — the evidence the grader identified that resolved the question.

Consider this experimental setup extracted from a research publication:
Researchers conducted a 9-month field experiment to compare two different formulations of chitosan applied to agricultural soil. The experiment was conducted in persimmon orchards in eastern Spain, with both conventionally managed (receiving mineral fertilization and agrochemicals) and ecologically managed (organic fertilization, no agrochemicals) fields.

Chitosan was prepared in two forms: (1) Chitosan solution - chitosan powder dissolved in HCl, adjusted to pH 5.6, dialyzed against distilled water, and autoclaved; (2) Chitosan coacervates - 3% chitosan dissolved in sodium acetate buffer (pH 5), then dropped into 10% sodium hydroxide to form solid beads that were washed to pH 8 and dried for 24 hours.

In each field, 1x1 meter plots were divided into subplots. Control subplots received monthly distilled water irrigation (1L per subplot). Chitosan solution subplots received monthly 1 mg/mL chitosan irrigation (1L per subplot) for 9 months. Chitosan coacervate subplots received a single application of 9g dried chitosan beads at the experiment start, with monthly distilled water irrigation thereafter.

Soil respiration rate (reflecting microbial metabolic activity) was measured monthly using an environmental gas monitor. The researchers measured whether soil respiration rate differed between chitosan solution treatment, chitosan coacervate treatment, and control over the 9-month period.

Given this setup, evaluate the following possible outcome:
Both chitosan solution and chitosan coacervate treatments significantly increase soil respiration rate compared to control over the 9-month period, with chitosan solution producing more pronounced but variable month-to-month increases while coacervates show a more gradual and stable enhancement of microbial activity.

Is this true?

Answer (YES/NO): NO